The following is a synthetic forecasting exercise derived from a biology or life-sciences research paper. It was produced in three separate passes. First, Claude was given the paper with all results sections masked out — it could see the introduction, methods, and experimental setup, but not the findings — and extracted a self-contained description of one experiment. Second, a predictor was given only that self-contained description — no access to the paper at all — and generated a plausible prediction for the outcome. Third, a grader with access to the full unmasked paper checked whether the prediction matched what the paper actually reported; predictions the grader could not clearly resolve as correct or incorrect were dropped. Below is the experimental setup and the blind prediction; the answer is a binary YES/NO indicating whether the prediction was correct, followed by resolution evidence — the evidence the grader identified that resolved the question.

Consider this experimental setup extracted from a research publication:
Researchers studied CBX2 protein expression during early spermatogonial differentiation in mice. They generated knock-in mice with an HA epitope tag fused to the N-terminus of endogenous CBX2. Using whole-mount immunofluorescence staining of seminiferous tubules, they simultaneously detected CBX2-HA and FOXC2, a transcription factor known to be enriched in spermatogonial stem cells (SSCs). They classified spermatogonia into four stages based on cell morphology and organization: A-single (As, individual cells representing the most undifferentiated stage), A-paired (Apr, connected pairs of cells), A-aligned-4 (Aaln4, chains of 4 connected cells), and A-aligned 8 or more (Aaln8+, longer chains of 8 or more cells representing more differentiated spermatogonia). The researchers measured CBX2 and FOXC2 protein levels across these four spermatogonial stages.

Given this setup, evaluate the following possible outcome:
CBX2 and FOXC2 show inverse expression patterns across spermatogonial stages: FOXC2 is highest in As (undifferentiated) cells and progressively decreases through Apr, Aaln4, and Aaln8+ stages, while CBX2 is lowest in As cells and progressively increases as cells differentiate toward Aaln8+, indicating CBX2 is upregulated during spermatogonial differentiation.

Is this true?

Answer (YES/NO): YES